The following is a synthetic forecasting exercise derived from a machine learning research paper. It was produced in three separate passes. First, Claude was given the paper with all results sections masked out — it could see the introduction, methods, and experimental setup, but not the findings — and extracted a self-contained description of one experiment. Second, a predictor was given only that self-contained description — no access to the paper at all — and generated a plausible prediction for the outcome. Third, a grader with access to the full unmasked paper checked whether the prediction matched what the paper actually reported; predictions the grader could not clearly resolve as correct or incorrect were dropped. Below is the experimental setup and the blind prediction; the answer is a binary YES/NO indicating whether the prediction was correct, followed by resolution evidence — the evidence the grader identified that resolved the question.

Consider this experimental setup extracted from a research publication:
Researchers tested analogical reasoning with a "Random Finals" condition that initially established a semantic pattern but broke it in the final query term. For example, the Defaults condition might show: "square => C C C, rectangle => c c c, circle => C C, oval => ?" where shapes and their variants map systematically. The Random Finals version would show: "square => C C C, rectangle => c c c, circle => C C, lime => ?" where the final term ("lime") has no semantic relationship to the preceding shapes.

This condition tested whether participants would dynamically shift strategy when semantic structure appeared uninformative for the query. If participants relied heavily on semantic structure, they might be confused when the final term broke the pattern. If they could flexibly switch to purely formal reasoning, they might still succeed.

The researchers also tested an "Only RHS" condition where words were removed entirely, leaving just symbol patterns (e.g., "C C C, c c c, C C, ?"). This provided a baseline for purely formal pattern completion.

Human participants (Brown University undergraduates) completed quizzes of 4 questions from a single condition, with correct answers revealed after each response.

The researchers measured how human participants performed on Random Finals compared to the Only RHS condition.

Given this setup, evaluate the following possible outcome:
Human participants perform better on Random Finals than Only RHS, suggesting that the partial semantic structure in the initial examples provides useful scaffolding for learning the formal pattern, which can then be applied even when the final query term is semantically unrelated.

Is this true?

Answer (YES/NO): NO